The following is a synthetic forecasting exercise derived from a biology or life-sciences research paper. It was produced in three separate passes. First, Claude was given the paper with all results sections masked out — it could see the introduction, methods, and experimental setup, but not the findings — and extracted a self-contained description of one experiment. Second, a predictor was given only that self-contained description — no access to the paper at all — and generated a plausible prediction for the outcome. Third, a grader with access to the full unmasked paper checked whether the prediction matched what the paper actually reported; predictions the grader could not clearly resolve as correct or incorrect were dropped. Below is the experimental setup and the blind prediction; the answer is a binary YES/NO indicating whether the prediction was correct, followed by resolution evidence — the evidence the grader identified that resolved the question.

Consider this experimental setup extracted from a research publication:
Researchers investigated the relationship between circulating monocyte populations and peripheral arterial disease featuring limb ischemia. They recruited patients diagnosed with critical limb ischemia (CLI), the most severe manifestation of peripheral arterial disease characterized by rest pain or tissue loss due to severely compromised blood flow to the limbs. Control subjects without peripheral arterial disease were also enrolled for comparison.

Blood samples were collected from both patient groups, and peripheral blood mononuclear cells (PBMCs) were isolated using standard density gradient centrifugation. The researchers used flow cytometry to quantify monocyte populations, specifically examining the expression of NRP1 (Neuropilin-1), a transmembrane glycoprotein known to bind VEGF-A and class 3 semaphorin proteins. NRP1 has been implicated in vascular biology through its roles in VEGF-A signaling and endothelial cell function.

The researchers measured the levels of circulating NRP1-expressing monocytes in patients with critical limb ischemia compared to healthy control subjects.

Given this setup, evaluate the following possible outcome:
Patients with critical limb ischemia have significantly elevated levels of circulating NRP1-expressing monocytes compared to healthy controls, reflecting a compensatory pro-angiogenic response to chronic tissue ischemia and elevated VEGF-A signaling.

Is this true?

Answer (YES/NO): YES